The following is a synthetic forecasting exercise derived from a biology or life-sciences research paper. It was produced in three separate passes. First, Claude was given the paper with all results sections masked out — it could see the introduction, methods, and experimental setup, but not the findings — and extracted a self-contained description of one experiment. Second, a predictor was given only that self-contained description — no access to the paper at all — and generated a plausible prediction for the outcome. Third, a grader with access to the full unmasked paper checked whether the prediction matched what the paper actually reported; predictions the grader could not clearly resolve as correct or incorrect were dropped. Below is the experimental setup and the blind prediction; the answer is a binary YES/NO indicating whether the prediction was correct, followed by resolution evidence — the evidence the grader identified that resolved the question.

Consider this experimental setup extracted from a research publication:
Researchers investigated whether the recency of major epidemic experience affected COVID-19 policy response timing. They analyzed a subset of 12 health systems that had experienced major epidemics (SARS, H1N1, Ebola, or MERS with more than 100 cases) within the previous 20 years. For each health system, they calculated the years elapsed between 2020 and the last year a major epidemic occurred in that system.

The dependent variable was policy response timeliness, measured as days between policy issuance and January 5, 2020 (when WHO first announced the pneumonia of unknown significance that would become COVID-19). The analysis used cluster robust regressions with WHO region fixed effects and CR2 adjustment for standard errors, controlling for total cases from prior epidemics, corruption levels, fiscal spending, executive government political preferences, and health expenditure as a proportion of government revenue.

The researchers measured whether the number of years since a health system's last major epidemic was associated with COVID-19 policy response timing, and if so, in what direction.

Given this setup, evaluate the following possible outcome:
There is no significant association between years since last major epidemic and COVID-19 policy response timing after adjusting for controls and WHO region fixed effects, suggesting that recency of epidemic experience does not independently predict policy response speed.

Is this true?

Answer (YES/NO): NO